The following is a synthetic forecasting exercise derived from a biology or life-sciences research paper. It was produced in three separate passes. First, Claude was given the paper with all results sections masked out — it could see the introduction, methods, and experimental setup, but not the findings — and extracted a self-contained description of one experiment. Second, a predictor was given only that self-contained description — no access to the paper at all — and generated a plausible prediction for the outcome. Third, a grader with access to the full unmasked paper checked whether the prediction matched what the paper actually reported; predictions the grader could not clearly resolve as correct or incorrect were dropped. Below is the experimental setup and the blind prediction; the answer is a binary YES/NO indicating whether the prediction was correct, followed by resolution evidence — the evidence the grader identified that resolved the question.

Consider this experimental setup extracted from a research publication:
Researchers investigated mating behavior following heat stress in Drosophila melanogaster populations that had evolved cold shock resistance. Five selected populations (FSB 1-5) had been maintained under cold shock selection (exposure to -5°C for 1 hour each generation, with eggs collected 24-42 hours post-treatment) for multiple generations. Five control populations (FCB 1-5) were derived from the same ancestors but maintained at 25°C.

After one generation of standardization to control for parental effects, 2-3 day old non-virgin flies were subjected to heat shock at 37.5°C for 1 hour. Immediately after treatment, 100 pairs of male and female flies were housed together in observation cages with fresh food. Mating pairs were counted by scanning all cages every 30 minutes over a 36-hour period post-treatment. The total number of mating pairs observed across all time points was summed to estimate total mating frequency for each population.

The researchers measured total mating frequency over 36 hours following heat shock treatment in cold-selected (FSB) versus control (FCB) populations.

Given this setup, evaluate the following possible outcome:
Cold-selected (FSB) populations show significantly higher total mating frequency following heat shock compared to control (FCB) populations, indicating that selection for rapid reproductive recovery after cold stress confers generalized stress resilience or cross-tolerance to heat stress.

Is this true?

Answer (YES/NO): YES